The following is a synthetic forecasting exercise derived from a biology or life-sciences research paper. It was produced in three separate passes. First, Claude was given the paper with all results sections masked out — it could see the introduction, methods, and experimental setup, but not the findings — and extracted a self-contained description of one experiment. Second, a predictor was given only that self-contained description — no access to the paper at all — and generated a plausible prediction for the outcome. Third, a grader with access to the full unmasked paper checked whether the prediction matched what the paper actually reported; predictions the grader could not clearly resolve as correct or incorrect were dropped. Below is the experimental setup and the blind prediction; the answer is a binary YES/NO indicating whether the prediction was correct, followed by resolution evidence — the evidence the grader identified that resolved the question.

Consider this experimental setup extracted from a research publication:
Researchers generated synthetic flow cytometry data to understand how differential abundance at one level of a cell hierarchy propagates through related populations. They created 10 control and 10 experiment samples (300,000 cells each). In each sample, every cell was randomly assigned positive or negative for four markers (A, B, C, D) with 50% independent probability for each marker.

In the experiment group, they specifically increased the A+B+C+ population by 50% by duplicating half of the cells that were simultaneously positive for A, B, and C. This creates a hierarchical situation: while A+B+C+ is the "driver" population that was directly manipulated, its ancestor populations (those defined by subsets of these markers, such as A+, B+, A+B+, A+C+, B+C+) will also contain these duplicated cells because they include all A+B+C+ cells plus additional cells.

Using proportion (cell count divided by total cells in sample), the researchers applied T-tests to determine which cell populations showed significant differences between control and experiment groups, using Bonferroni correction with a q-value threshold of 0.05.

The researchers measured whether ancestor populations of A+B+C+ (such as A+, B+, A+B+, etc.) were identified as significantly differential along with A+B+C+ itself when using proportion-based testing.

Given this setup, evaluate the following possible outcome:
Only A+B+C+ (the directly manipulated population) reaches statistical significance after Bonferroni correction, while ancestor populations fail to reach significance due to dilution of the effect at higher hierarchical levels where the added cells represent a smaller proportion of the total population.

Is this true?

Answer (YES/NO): NO